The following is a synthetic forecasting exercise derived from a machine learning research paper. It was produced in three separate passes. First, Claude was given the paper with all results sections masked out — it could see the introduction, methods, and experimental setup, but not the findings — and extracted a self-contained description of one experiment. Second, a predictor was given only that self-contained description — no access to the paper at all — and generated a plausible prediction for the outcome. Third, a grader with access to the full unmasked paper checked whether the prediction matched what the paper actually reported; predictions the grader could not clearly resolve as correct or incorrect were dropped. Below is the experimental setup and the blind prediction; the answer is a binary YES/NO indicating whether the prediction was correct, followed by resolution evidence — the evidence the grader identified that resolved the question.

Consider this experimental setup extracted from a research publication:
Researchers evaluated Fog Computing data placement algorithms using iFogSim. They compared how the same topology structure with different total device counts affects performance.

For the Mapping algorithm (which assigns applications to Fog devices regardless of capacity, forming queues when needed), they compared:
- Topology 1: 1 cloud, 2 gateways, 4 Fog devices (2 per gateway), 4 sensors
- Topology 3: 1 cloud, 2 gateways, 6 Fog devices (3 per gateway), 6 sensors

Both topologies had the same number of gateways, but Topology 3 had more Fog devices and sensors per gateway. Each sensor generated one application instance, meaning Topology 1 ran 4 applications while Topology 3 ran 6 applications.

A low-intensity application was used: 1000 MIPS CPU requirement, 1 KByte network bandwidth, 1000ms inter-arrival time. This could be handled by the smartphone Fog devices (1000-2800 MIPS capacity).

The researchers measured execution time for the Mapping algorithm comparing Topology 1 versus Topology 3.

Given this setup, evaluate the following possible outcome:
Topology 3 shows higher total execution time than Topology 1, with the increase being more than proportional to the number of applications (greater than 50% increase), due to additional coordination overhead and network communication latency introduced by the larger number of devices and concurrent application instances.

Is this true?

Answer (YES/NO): YES